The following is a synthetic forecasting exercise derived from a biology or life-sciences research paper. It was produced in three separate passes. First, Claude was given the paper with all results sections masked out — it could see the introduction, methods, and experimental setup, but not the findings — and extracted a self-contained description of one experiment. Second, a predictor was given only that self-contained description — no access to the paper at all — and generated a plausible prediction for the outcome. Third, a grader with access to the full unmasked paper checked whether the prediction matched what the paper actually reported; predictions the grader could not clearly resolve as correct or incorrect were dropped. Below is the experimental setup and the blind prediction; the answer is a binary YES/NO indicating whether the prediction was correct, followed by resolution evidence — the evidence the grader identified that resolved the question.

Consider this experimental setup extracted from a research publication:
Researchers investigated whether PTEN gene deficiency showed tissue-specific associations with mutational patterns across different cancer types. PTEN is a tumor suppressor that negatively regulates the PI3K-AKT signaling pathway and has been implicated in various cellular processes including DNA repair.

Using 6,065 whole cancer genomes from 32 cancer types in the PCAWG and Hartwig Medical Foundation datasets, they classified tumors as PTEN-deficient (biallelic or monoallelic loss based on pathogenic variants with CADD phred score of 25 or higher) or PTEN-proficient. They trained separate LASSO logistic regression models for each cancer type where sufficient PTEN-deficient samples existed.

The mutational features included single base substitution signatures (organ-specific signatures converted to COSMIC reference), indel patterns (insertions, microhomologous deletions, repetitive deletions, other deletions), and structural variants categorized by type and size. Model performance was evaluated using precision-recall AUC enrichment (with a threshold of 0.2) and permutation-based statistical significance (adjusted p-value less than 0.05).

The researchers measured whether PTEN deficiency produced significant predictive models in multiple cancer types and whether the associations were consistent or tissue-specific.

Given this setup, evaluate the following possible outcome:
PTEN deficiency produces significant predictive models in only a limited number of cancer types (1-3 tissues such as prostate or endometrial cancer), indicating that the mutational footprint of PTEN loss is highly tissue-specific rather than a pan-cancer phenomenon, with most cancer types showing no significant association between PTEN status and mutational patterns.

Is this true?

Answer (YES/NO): YES